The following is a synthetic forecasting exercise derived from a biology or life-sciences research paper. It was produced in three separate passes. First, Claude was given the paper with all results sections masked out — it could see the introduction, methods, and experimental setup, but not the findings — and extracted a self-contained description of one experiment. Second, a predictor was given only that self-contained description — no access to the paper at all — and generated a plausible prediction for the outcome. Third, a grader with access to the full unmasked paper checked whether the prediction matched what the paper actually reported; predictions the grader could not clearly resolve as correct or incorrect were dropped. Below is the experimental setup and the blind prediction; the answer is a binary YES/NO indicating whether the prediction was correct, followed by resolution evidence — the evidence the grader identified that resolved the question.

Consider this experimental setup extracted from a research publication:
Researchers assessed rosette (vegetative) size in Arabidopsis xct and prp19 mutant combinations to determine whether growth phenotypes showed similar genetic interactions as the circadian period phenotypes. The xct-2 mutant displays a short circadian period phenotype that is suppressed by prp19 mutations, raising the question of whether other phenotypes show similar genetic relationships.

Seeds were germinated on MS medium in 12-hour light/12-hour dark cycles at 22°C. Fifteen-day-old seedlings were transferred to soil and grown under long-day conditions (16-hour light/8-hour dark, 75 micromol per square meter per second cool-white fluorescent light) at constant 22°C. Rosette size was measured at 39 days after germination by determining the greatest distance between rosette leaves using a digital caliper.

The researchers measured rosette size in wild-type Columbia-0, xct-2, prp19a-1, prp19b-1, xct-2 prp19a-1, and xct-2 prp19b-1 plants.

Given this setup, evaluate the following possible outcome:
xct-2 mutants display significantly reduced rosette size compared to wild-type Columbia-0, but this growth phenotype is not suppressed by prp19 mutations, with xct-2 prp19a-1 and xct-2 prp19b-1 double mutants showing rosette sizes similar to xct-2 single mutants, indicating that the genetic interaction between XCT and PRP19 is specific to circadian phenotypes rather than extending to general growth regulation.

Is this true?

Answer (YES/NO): YES